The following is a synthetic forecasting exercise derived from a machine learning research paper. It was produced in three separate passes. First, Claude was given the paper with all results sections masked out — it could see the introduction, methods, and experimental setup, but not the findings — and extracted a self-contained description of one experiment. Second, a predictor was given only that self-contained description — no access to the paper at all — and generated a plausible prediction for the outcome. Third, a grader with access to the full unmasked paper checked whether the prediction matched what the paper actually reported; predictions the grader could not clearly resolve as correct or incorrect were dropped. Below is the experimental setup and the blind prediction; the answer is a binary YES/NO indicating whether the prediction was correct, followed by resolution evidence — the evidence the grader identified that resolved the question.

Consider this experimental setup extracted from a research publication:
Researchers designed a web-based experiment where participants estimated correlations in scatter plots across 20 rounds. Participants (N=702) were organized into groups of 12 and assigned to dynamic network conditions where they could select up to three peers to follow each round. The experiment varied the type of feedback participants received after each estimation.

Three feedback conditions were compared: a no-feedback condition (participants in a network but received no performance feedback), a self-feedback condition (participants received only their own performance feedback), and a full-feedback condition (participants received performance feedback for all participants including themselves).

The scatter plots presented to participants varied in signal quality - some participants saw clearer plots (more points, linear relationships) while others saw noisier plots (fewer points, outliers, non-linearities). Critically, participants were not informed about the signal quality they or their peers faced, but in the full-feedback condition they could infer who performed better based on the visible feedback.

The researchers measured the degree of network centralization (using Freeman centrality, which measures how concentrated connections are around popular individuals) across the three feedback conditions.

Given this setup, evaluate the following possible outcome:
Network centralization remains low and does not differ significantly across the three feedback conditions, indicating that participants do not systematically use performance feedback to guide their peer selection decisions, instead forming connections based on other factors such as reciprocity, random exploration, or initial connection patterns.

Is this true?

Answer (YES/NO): NO